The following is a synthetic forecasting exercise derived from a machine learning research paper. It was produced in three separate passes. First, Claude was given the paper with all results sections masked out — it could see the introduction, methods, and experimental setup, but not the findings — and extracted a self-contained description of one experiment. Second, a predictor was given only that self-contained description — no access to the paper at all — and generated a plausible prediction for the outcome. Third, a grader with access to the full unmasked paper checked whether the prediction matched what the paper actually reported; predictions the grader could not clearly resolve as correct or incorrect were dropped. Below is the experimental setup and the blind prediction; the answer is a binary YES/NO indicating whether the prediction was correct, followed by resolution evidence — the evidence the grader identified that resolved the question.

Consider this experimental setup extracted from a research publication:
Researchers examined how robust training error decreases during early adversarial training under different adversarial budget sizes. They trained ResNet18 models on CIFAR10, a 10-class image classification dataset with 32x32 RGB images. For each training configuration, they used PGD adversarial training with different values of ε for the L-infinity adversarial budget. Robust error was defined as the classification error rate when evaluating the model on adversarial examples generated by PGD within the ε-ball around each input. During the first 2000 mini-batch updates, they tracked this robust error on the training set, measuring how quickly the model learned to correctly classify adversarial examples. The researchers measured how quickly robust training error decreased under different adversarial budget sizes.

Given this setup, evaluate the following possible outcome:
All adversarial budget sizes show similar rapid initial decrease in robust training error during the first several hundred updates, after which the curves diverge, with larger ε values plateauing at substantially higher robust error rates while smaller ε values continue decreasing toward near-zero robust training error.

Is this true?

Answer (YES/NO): NO